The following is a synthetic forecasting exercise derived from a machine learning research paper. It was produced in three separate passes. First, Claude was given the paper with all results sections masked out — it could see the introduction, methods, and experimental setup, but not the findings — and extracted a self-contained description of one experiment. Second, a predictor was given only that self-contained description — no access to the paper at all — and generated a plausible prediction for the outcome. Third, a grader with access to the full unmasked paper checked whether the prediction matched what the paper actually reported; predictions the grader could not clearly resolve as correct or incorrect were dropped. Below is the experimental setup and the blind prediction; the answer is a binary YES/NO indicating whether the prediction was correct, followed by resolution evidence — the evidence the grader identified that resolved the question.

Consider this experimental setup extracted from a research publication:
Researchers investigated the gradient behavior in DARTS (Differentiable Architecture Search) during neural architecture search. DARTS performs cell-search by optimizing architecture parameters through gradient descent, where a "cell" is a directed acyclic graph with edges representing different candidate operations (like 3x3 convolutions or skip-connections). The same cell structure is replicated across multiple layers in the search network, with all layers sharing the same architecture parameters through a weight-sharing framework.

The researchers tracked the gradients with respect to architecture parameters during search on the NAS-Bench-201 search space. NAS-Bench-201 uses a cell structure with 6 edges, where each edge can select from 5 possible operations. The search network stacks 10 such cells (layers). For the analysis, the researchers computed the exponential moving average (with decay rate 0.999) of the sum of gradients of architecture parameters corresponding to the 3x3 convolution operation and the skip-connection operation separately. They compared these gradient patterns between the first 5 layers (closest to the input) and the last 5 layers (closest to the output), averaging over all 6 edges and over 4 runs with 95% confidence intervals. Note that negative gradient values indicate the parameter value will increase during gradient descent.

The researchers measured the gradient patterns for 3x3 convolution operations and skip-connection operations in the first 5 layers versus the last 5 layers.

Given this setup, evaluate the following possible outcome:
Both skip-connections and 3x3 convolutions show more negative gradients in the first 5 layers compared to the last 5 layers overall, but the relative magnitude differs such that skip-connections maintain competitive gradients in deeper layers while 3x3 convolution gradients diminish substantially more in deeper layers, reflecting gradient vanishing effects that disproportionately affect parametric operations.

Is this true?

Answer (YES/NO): YES